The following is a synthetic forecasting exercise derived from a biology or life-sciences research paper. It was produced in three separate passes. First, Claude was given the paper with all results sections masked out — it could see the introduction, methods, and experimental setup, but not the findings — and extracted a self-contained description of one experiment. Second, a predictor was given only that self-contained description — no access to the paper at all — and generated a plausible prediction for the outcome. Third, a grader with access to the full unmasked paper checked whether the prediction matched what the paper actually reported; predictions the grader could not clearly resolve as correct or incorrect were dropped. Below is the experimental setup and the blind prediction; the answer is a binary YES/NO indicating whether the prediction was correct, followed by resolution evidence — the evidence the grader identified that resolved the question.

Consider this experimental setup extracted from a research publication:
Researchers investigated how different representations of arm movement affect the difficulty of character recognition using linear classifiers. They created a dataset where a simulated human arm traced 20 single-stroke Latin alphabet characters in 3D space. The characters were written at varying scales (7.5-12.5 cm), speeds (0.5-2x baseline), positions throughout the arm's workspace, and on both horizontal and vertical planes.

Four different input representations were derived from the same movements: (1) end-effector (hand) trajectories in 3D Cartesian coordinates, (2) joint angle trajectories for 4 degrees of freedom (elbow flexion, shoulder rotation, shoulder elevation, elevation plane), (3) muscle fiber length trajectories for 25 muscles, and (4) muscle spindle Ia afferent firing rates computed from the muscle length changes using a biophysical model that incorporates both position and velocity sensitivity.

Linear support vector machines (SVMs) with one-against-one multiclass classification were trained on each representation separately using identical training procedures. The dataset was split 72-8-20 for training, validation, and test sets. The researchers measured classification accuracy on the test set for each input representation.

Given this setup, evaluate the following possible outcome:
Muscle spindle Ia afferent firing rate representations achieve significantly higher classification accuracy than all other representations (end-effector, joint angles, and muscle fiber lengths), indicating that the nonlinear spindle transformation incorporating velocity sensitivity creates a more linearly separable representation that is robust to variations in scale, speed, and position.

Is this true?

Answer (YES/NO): NO